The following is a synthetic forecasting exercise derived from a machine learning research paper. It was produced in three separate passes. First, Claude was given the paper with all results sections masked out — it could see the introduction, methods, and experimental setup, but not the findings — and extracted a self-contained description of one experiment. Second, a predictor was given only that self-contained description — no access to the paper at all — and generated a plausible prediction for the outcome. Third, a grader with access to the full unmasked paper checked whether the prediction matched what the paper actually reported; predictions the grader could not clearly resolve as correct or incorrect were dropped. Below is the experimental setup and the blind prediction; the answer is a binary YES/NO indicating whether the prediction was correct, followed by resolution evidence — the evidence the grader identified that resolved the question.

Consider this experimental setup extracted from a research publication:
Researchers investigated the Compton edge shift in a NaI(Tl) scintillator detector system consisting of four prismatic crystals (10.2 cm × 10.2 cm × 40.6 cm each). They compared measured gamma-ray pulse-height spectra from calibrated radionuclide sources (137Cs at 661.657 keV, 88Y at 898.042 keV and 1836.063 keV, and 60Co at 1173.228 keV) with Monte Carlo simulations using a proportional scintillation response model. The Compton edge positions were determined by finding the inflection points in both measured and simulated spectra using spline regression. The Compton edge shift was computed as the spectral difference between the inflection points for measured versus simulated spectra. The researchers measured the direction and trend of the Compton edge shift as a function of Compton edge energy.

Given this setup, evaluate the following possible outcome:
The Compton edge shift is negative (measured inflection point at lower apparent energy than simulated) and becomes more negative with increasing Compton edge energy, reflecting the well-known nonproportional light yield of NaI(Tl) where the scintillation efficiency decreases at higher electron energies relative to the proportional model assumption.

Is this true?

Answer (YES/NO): YES